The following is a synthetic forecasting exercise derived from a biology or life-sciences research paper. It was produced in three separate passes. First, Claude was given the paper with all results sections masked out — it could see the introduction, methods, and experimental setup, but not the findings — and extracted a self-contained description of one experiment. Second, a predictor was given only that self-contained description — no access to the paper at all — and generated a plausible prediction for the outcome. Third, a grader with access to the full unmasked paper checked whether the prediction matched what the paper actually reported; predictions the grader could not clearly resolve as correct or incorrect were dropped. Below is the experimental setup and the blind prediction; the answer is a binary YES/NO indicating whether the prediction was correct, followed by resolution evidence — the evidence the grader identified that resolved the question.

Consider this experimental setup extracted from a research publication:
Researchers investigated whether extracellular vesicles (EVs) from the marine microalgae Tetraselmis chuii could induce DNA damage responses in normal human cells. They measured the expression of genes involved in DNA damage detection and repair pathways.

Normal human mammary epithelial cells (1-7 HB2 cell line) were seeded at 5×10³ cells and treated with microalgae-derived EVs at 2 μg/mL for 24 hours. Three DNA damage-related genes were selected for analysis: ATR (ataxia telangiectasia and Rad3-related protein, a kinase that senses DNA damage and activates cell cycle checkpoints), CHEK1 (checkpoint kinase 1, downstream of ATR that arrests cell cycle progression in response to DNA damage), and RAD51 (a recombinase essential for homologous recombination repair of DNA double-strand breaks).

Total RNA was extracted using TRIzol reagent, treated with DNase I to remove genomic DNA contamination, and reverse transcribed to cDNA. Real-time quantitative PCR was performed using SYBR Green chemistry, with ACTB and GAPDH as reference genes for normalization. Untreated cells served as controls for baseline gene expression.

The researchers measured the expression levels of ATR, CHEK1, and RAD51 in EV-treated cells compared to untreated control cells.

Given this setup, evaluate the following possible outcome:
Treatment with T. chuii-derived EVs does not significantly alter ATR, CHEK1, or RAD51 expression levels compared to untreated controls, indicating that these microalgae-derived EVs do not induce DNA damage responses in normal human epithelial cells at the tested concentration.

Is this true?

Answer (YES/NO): YES